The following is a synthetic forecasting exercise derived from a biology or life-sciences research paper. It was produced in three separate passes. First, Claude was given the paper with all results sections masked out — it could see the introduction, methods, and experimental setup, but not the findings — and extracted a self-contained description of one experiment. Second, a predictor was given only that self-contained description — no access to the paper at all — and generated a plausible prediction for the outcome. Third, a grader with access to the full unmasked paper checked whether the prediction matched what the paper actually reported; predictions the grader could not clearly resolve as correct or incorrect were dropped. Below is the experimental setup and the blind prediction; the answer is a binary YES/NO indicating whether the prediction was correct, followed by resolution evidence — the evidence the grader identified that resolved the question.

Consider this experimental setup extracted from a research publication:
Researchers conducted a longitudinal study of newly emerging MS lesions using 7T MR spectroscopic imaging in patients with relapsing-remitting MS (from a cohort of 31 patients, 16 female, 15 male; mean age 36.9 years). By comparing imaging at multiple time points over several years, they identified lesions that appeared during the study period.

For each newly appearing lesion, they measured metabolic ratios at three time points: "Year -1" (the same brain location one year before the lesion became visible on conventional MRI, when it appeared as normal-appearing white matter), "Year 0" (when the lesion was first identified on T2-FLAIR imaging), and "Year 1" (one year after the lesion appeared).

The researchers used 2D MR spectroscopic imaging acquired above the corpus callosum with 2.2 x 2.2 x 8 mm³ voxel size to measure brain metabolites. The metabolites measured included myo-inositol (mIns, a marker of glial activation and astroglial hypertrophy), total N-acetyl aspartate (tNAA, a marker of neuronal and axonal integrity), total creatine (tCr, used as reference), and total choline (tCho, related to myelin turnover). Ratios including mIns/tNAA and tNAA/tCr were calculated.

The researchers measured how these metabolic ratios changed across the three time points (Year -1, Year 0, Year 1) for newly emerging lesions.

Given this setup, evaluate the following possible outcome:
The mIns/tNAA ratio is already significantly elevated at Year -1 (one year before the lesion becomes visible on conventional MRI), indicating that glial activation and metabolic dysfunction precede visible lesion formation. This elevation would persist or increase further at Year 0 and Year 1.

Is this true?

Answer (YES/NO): NO